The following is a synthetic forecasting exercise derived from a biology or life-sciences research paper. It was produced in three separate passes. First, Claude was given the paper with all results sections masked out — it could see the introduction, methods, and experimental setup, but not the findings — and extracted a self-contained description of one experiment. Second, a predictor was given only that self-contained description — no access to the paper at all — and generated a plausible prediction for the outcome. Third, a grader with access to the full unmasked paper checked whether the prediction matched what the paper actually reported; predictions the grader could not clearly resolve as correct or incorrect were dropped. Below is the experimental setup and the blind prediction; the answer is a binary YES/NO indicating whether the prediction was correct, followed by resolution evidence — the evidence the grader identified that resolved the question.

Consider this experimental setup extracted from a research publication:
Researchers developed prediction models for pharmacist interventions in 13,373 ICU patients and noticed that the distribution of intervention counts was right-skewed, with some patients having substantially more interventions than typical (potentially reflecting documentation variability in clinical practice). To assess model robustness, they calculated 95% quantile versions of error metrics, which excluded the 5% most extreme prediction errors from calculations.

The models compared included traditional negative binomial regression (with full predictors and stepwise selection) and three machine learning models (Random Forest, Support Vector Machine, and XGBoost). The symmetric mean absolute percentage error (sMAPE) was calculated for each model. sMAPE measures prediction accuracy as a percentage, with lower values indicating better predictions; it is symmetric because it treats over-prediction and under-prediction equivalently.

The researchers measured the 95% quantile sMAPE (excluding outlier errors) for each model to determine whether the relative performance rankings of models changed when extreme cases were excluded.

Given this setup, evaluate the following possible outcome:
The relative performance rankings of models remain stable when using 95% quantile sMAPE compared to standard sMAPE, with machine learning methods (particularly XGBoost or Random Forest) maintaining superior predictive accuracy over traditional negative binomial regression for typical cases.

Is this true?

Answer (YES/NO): NO